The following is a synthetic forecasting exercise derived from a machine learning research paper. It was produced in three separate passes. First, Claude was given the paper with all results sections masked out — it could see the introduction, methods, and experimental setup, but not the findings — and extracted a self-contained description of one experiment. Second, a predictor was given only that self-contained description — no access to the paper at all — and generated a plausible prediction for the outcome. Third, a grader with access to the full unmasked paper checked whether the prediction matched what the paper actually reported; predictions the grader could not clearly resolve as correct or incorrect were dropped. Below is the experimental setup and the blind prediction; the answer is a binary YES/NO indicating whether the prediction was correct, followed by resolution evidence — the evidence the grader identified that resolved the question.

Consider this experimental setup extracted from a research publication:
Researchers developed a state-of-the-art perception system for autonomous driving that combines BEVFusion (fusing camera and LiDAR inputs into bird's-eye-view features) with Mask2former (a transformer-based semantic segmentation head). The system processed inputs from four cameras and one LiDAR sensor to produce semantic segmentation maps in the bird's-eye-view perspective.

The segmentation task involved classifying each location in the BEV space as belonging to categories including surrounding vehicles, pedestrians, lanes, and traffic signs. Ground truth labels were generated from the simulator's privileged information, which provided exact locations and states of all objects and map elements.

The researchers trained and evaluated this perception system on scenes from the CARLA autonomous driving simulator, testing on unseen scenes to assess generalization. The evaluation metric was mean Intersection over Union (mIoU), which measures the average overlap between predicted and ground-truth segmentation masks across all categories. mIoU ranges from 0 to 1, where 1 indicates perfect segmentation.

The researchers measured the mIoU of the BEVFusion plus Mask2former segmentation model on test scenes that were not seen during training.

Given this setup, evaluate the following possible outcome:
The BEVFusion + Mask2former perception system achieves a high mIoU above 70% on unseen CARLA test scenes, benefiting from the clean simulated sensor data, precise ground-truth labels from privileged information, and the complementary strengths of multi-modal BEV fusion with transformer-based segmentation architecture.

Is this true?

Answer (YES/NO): NO